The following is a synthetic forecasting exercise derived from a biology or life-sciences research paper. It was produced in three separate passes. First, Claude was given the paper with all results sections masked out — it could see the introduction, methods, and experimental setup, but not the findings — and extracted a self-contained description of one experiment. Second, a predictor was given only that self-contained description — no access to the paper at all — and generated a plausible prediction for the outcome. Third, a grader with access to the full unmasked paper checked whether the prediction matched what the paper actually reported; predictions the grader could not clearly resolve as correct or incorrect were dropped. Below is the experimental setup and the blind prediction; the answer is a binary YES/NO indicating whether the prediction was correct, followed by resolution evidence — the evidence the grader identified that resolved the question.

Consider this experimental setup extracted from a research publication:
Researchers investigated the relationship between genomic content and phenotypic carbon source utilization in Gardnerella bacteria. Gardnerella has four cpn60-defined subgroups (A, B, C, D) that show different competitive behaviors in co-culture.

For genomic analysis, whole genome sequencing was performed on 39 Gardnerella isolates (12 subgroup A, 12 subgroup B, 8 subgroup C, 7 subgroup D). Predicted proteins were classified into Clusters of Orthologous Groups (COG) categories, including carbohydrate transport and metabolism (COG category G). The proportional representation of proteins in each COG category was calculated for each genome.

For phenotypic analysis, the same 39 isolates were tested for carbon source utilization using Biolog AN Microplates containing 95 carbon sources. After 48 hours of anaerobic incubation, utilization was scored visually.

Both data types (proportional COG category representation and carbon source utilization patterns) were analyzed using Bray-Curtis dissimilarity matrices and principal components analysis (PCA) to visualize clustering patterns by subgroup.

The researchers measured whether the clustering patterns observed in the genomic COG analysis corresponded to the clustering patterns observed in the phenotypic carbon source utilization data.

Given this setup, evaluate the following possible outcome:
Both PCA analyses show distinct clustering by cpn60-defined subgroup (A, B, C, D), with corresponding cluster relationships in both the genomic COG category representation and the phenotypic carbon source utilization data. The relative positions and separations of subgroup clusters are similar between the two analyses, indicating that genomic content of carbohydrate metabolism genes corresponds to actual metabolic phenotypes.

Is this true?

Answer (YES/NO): NO